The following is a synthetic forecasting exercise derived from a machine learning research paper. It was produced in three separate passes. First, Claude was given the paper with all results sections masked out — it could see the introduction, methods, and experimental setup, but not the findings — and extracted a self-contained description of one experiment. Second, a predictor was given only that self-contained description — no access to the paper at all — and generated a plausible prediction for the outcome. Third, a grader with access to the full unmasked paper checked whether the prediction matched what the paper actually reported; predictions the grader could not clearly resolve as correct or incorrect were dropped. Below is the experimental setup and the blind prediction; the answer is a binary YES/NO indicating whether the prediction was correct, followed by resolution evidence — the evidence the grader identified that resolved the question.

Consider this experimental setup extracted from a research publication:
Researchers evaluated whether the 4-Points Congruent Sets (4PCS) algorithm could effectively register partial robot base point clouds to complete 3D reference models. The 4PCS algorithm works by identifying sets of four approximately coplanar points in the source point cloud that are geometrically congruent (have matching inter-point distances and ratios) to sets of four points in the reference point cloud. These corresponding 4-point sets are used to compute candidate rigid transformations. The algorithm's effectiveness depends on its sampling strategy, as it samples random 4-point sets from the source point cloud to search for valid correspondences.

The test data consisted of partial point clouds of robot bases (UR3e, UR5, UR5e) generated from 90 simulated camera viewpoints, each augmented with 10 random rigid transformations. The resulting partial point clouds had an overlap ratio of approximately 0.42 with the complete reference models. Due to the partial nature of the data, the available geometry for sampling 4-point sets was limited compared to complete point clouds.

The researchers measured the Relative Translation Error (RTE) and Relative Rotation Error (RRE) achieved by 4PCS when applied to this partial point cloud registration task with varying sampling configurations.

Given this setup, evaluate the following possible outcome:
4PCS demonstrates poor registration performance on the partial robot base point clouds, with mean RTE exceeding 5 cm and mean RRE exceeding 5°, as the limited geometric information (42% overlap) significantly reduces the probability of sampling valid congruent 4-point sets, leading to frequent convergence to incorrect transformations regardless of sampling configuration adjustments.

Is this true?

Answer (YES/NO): NO